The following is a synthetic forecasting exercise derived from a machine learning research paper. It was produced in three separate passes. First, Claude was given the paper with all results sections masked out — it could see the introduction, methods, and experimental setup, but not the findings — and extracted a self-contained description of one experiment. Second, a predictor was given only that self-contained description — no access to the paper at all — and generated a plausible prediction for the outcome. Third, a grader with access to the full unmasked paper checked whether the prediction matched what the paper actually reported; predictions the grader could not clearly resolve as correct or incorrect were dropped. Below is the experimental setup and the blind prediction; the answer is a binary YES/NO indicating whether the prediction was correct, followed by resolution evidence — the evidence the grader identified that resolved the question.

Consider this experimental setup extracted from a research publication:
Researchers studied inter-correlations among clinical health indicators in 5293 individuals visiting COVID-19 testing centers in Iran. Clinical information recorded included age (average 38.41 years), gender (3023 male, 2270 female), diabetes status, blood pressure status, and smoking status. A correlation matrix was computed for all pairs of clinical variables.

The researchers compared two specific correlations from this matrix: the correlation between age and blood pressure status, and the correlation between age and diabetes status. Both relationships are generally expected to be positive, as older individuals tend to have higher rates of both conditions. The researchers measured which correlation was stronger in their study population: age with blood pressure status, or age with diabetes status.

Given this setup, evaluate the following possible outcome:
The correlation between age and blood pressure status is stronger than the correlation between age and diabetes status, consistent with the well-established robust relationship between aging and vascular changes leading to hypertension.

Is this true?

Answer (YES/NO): YES